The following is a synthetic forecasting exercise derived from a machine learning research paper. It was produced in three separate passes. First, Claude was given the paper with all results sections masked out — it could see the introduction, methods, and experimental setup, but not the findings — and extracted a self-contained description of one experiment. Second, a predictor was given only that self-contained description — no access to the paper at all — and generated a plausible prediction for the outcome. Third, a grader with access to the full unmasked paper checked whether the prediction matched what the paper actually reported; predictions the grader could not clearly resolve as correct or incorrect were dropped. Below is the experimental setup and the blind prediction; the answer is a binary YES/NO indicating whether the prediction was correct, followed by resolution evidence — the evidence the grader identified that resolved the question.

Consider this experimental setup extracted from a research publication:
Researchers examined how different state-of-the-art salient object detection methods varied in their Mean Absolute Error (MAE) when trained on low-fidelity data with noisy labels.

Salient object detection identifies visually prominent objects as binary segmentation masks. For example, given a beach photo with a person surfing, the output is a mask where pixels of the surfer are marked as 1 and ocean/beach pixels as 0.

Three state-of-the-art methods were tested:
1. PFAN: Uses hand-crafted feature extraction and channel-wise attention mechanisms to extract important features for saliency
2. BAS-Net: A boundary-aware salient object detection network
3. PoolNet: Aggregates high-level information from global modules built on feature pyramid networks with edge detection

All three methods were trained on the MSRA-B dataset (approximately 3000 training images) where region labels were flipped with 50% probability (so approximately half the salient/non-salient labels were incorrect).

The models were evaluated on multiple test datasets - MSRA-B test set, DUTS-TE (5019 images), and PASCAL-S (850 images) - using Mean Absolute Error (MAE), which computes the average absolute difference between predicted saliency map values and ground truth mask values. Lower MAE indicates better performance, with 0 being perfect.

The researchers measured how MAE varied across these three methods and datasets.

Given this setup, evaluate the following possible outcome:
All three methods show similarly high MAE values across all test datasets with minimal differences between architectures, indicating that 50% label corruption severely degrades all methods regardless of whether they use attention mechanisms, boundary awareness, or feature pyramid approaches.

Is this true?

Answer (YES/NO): NO